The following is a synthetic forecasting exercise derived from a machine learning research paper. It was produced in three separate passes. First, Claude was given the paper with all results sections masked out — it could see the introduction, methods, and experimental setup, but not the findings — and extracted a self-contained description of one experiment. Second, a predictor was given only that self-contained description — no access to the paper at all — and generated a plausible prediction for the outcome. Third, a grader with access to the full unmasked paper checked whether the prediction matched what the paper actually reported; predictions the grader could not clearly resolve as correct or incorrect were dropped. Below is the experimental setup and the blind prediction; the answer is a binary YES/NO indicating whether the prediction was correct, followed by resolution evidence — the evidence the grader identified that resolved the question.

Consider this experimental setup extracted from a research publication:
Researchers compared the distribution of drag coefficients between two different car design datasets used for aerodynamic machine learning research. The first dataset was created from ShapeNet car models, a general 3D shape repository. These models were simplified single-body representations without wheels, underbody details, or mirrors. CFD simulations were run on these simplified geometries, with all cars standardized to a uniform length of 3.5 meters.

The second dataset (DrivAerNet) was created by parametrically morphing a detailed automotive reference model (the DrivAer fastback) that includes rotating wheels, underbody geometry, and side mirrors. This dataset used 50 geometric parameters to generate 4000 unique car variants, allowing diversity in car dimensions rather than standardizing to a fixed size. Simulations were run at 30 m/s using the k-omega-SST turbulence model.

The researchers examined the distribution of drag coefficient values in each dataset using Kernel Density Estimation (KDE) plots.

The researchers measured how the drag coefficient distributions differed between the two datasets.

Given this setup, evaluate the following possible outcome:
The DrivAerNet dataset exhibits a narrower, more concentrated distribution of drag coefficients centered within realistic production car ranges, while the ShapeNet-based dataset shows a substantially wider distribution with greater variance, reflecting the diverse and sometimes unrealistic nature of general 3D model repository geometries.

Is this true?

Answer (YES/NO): YES